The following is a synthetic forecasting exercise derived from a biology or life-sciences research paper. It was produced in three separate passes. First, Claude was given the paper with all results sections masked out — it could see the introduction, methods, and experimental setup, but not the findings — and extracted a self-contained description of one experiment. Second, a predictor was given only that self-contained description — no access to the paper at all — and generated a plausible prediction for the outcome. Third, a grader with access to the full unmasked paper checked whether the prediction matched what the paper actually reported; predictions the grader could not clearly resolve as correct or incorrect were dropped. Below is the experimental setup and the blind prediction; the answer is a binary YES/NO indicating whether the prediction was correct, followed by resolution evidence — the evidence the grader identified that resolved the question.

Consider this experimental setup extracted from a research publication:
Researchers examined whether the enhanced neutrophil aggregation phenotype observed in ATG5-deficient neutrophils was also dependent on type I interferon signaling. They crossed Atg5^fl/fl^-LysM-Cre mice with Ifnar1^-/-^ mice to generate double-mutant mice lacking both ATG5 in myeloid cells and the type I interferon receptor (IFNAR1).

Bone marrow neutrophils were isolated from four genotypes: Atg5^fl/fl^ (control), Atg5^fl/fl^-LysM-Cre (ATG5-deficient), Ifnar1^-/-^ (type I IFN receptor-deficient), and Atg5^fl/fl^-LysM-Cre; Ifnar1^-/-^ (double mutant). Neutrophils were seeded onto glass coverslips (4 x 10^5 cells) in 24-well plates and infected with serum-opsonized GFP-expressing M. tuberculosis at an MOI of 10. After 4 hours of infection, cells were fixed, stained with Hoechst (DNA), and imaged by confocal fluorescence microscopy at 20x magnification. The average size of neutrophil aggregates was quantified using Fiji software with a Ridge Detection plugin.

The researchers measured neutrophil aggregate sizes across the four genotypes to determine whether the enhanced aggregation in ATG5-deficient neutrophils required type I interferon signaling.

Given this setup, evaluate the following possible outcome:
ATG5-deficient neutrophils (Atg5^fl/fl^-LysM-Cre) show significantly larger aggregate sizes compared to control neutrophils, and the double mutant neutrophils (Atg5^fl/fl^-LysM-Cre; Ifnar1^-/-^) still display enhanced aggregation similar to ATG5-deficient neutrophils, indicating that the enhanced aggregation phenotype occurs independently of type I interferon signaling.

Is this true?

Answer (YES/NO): NO